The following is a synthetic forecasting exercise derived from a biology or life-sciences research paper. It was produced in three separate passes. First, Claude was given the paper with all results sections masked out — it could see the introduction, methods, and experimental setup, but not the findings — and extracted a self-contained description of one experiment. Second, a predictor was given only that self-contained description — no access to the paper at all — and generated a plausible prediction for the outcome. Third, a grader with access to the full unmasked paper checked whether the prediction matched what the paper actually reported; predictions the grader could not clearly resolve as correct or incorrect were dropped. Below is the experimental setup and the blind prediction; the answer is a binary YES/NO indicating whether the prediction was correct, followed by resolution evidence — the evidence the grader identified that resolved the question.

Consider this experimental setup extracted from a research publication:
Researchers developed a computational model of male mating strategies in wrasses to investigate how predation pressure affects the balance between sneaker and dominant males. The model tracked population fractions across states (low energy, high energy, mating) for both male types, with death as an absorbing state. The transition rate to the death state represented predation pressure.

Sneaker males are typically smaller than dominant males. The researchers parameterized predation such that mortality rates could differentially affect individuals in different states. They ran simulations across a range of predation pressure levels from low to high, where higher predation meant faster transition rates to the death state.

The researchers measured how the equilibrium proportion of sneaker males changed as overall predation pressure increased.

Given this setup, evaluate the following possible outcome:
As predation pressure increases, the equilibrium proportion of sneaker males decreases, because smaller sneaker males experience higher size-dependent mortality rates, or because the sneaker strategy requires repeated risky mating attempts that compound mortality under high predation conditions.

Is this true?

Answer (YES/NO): NO